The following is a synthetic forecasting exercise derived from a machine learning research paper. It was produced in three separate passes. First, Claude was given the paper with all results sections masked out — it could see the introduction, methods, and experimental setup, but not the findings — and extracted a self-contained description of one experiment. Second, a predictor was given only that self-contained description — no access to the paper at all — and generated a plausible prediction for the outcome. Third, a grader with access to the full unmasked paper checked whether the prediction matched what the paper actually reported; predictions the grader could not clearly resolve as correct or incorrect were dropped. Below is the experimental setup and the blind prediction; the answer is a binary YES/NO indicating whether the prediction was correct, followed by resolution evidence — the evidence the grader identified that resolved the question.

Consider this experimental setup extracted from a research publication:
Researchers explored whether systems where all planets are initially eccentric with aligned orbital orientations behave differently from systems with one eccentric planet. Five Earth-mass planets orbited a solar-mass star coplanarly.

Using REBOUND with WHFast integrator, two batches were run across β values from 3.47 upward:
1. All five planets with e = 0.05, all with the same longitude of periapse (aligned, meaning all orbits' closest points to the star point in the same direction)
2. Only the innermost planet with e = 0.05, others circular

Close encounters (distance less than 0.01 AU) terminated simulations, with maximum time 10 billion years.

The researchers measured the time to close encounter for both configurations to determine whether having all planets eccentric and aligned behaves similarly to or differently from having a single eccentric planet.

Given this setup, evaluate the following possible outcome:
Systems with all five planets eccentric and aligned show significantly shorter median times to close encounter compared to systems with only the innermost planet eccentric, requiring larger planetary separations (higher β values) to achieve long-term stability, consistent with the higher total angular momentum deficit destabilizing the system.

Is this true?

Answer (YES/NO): NO